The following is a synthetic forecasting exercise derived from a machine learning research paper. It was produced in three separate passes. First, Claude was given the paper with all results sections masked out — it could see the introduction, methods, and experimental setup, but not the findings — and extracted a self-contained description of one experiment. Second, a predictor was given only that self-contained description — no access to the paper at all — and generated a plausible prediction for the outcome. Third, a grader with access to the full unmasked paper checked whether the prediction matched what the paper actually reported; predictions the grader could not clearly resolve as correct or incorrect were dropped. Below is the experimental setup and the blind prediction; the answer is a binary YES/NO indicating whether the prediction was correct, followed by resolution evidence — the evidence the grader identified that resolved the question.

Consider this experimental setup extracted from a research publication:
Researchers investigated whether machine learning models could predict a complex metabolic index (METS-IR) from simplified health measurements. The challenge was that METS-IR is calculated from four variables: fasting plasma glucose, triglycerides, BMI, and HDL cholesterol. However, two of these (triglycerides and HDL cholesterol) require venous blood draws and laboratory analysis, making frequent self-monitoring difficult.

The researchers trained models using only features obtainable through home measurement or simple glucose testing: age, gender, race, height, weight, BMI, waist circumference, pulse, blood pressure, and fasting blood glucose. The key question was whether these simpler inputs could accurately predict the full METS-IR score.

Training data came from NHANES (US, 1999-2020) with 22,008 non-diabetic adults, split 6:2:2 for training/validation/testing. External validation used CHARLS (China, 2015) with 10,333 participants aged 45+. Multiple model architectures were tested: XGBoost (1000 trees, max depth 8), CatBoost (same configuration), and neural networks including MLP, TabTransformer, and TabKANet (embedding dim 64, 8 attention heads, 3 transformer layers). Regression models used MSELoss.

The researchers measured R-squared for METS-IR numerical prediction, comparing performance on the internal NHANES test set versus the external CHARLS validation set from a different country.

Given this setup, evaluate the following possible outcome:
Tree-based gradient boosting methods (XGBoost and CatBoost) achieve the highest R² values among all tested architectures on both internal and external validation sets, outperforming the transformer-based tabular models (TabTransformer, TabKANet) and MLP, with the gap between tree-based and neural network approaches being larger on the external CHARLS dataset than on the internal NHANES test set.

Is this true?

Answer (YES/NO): NO